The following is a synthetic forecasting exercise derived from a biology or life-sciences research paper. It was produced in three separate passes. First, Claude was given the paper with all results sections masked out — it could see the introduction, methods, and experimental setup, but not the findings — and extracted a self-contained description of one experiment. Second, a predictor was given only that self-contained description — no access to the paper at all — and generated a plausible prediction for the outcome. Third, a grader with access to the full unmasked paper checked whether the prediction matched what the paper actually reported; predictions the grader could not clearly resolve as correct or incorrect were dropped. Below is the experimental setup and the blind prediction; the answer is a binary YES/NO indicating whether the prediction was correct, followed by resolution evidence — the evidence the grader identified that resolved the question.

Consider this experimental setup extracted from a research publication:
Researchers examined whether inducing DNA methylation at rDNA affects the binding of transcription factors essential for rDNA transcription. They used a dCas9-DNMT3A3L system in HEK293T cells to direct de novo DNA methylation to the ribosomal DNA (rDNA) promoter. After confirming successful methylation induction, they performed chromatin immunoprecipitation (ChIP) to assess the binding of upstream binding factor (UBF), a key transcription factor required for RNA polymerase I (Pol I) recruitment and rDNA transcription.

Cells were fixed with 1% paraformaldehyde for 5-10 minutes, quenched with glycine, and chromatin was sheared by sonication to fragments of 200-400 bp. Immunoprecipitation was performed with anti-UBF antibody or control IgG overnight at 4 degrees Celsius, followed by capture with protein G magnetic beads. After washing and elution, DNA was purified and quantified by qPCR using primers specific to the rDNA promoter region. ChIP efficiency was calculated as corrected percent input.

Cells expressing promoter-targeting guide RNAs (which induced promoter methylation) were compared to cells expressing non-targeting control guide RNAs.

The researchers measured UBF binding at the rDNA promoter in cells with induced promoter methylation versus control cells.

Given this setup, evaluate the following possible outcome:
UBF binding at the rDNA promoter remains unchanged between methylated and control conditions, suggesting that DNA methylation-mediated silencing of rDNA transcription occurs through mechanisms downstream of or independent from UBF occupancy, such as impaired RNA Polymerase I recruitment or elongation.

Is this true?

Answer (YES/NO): NO